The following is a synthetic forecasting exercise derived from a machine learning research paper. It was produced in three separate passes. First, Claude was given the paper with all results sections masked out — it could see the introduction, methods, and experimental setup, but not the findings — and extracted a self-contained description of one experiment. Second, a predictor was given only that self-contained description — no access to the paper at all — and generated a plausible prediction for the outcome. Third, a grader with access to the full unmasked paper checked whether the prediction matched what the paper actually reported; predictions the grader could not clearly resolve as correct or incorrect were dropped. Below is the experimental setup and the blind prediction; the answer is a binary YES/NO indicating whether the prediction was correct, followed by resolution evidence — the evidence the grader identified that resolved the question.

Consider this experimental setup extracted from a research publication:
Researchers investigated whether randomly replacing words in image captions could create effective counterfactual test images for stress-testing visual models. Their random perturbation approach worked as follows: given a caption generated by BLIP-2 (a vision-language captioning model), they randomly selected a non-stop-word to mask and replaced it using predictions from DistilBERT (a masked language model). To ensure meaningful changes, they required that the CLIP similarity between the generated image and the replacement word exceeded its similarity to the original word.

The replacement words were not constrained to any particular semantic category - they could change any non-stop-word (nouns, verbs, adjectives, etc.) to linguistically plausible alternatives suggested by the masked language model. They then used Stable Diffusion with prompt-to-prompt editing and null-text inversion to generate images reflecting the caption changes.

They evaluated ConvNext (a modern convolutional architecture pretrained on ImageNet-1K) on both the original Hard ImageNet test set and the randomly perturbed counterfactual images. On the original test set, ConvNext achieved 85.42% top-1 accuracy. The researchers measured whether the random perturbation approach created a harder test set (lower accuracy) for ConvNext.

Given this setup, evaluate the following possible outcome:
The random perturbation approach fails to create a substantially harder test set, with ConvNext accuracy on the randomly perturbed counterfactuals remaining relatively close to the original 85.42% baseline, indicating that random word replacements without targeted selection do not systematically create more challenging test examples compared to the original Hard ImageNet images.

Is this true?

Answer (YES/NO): YES